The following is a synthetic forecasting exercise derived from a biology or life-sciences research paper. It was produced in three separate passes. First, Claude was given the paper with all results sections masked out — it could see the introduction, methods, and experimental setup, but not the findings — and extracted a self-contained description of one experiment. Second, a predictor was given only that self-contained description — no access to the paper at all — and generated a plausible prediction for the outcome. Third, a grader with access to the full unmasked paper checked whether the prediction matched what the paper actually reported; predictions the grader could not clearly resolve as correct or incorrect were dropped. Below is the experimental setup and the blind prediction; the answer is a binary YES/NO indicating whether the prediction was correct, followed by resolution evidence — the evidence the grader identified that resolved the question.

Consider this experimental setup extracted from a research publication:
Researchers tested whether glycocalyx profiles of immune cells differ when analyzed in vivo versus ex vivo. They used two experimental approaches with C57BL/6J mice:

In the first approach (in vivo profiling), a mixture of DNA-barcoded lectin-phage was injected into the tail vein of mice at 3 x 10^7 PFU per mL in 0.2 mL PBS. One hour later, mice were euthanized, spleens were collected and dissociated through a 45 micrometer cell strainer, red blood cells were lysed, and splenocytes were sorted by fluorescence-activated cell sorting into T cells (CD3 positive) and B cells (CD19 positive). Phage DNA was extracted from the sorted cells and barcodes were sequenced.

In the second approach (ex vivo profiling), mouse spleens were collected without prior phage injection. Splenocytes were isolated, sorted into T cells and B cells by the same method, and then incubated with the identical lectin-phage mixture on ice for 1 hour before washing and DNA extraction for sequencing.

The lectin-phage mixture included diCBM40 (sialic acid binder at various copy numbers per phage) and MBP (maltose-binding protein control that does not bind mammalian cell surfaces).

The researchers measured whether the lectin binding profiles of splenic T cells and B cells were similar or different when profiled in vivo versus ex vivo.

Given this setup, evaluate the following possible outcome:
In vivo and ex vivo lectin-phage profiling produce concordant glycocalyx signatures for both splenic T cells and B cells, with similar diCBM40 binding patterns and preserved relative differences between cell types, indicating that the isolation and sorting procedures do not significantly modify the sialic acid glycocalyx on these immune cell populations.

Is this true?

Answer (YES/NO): YES